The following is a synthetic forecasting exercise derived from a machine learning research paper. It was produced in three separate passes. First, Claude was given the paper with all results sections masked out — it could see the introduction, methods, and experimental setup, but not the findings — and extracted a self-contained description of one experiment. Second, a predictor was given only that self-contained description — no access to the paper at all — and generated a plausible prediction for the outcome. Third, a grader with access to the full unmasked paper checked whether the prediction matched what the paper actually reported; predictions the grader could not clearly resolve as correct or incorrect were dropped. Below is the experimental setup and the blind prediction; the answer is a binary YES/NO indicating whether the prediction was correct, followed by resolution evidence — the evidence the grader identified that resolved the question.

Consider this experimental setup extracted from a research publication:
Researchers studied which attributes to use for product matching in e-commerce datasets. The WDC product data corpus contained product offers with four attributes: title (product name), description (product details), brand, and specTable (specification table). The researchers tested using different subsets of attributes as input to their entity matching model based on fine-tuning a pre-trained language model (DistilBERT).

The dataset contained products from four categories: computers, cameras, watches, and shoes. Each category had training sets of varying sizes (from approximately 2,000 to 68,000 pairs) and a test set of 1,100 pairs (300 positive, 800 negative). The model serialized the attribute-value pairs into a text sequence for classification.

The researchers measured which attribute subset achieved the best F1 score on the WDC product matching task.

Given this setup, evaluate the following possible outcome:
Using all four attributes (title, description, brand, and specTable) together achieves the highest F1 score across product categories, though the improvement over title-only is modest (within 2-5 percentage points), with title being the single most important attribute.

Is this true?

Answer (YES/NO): NO